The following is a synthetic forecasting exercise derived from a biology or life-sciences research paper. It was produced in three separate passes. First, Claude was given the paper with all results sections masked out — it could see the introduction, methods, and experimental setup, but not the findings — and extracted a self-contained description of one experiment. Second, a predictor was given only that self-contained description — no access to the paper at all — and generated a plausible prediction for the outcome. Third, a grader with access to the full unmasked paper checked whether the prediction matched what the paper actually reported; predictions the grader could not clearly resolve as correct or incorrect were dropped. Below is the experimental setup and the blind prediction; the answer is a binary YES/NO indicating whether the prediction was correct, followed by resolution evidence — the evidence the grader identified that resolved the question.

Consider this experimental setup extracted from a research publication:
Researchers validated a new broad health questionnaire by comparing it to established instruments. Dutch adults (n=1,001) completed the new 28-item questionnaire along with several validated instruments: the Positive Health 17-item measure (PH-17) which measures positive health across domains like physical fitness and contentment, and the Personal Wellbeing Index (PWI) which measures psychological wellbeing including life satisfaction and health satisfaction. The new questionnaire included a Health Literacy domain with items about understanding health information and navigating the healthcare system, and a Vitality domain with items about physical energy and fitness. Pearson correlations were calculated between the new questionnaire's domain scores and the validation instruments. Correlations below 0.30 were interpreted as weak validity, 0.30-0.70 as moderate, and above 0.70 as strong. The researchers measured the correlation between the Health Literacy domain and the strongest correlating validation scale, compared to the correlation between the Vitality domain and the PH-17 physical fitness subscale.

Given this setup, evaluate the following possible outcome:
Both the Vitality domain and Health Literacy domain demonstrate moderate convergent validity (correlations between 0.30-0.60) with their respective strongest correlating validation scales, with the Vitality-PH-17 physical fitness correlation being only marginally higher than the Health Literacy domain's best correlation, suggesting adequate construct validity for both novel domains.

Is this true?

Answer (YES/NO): NO